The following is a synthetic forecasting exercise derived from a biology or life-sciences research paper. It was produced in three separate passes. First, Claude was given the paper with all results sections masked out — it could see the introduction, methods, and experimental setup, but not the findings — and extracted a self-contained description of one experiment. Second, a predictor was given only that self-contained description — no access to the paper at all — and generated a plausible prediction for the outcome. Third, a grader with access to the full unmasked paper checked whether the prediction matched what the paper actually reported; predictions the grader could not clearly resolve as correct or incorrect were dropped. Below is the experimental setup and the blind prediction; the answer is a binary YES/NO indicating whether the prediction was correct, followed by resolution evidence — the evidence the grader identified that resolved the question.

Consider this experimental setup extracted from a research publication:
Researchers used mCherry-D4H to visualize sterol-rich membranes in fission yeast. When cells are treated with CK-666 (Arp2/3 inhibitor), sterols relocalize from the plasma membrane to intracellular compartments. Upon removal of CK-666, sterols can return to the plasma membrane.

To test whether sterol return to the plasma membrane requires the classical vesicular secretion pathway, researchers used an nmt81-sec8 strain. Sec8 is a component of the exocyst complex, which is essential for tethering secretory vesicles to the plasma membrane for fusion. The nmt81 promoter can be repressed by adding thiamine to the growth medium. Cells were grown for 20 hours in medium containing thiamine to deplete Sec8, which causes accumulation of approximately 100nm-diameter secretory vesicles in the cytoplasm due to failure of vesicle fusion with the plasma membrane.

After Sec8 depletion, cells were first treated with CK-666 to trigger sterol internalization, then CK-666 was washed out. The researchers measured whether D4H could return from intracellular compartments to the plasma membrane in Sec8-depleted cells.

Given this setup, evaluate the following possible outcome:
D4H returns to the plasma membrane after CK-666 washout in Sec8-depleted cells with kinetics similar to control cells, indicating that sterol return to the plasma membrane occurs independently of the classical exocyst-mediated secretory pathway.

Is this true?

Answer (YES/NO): YES